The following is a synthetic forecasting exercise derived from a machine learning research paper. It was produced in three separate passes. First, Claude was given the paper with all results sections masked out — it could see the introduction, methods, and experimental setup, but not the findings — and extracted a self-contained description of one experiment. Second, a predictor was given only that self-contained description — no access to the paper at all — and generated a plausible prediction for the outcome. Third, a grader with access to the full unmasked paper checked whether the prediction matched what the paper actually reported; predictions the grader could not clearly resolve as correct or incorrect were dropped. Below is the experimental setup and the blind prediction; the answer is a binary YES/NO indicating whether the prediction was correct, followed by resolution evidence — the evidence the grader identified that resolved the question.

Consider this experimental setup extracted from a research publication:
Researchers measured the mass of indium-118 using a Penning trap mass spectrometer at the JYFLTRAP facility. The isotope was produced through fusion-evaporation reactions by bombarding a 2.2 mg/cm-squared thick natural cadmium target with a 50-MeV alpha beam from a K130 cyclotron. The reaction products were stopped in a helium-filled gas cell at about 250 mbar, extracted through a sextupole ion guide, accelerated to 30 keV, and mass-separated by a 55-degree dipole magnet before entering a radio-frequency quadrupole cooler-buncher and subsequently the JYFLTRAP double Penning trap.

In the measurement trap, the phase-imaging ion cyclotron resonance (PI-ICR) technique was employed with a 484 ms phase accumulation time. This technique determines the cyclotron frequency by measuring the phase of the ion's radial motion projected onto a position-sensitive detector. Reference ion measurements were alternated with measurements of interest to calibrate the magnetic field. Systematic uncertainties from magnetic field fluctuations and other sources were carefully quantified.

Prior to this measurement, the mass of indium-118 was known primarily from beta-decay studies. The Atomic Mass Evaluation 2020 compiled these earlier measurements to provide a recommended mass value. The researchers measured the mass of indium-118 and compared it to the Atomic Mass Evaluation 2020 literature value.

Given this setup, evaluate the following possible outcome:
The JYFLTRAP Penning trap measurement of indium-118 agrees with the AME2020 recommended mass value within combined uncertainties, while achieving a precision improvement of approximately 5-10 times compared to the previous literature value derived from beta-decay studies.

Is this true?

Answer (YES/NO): NO